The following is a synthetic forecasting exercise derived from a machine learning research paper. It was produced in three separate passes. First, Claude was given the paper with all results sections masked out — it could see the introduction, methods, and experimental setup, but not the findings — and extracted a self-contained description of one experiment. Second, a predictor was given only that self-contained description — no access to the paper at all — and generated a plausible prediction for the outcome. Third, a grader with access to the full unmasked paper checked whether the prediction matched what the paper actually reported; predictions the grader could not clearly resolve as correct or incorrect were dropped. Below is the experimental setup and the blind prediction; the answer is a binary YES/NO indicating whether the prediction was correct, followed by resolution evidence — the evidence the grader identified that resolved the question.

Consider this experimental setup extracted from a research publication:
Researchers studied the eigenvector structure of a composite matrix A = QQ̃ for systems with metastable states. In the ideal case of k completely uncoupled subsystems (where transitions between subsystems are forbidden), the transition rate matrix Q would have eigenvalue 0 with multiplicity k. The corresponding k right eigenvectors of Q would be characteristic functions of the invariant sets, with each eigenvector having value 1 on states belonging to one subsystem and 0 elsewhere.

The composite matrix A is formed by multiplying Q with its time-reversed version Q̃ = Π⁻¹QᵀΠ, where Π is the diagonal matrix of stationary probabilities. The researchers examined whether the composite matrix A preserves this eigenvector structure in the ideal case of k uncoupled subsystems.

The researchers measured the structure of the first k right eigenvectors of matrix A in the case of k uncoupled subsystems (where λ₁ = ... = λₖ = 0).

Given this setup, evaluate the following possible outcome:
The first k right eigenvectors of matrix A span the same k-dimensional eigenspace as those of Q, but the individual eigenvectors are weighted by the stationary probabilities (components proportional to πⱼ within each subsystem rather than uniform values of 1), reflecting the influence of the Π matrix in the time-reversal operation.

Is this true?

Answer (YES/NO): NO